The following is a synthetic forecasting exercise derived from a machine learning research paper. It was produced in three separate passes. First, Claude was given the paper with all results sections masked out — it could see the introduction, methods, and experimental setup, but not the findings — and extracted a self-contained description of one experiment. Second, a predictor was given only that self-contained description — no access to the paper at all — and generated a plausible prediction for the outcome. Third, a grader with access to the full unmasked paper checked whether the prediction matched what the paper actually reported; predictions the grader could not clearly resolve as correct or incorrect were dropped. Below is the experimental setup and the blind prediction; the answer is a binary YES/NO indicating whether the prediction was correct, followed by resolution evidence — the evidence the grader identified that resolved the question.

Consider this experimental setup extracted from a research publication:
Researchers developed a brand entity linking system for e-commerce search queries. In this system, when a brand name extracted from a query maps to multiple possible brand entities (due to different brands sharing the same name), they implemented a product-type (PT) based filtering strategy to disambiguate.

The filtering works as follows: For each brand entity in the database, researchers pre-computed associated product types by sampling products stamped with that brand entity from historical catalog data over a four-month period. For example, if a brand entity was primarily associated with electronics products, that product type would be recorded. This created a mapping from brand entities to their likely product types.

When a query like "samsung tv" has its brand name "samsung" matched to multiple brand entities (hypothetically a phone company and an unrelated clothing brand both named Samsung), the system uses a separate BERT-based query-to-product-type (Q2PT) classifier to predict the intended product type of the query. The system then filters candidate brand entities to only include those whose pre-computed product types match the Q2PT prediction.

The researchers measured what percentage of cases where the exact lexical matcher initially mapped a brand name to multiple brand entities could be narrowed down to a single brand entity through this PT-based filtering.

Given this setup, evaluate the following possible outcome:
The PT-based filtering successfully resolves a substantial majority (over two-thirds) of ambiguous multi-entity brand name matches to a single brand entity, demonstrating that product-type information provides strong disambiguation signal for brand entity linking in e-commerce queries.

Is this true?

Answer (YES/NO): NO